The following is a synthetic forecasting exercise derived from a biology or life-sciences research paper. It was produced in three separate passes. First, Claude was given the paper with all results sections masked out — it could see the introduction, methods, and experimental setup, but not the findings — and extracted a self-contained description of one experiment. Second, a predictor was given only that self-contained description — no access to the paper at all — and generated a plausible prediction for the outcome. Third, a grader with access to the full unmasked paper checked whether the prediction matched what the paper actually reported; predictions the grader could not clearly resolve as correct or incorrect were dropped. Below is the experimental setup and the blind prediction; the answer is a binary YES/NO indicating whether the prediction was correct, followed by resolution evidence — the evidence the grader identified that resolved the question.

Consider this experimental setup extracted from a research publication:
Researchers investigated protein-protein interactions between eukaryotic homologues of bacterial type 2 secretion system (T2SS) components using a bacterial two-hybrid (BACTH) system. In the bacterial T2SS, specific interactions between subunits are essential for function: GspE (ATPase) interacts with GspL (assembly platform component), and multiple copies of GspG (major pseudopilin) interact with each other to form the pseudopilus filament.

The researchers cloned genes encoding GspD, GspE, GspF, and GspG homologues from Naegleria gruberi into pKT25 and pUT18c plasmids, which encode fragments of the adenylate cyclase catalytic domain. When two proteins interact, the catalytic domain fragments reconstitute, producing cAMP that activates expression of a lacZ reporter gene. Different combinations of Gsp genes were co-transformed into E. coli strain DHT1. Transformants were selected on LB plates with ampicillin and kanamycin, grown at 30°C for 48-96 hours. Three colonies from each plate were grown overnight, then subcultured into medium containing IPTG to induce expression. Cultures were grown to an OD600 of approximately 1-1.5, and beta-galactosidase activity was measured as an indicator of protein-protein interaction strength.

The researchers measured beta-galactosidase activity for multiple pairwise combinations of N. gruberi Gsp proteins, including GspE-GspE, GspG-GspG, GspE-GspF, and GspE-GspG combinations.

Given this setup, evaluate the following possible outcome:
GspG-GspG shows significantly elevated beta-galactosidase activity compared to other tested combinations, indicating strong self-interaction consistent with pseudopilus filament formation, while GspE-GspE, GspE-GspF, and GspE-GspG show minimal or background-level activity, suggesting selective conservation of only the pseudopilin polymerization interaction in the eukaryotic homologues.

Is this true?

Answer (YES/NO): NO